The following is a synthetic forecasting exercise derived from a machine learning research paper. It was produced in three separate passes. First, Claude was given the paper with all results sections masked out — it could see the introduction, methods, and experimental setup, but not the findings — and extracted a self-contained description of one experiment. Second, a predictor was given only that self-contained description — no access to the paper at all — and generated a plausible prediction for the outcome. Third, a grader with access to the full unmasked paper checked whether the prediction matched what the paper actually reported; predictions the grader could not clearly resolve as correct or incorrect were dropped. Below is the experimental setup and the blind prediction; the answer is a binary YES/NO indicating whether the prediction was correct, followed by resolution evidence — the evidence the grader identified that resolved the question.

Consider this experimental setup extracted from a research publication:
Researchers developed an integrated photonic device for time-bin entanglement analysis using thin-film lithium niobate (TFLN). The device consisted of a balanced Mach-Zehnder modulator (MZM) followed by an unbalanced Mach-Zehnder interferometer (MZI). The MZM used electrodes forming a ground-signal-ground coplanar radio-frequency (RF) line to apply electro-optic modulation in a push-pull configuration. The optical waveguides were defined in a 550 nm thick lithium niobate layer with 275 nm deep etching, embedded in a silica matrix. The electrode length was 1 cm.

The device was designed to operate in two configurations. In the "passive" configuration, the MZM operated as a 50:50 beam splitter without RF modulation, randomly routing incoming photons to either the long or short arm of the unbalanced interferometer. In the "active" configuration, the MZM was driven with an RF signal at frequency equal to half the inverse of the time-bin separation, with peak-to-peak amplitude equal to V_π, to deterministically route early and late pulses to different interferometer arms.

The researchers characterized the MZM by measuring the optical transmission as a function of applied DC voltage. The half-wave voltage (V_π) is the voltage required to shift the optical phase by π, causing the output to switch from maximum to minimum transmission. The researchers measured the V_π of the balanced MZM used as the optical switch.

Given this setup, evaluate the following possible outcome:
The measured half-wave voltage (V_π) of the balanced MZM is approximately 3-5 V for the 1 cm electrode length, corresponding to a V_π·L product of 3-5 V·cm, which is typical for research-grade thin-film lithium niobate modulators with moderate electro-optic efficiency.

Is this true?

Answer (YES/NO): YES